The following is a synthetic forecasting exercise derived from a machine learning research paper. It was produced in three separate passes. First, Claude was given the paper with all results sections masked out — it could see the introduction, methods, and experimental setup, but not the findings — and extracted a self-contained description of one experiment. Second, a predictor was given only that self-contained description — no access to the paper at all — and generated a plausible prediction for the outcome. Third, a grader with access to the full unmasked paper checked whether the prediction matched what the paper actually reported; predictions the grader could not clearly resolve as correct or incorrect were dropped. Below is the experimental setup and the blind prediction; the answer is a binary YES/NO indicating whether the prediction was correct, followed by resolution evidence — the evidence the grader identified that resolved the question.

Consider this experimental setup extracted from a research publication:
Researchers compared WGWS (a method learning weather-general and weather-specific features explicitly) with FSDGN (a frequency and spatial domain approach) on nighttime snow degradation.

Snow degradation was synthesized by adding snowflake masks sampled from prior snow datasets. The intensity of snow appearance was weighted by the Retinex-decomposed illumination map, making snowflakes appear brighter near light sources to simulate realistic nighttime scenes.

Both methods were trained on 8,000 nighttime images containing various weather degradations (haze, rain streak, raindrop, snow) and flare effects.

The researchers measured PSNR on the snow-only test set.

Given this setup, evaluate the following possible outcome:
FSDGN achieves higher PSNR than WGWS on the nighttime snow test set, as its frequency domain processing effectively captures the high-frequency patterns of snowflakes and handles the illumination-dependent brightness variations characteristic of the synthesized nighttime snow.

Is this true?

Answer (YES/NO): NO